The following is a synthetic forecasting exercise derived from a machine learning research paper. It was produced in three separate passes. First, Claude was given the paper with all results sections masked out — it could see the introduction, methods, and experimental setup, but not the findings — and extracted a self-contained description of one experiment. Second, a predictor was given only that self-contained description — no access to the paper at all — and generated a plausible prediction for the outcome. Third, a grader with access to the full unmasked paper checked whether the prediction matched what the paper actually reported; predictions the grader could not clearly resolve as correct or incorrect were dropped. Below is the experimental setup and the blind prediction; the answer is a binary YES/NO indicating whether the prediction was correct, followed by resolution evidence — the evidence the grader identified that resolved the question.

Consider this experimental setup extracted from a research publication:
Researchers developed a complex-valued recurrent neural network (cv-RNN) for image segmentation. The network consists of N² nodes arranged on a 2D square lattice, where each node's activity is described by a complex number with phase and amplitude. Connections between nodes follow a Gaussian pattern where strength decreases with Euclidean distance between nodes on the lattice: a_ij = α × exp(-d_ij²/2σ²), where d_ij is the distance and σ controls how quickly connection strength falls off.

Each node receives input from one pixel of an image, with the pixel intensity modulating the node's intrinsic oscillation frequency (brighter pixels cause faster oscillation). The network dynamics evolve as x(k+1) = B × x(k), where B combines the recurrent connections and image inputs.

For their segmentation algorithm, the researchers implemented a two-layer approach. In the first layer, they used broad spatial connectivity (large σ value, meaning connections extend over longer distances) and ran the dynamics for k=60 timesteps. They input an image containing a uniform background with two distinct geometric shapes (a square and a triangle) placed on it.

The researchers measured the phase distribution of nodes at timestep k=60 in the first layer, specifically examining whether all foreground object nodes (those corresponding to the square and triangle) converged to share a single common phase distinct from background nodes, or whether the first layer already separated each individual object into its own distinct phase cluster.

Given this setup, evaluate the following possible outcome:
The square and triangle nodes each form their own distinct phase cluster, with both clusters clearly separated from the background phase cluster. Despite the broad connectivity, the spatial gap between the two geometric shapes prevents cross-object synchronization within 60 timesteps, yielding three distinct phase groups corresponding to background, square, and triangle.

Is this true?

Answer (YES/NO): NO